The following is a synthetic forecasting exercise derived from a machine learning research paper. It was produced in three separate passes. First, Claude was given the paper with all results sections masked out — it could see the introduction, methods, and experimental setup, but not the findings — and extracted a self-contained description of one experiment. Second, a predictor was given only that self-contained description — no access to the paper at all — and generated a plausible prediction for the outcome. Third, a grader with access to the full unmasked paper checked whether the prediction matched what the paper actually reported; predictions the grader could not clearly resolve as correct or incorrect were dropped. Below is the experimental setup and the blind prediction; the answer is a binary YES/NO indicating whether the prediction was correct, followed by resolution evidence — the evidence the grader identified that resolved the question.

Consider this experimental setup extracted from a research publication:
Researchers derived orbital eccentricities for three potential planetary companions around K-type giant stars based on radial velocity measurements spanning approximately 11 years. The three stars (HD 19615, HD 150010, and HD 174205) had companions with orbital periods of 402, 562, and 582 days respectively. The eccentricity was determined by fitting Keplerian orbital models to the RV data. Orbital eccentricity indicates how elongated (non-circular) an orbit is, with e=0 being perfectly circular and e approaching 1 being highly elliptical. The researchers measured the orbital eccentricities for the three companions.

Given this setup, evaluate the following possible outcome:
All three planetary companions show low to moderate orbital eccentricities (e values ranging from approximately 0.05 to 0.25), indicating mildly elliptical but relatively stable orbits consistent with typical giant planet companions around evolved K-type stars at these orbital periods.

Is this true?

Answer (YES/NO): NO